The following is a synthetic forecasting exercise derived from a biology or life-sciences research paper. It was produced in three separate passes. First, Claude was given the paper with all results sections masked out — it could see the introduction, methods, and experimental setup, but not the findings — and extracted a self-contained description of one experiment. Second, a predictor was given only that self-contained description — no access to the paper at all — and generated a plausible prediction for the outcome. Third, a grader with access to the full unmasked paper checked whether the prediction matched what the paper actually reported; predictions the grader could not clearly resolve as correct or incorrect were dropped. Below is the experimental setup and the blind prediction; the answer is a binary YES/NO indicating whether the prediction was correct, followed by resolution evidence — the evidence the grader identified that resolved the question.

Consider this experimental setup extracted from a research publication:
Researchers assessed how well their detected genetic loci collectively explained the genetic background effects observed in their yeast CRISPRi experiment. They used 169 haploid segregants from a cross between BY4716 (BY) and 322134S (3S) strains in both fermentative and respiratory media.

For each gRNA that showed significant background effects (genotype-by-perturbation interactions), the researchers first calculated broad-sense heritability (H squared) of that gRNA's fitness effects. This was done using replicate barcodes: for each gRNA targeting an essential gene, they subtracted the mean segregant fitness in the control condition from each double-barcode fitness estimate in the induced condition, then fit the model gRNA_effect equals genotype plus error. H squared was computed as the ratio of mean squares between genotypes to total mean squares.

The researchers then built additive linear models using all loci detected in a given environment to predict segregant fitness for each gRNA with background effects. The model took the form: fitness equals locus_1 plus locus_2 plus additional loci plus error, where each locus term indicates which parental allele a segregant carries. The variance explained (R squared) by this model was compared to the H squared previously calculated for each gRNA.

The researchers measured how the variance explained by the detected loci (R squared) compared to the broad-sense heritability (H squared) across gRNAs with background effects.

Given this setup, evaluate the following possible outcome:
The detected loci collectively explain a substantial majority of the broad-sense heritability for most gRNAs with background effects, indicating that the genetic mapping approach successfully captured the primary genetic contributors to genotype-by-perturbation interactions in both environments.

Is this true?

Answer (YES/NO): NO